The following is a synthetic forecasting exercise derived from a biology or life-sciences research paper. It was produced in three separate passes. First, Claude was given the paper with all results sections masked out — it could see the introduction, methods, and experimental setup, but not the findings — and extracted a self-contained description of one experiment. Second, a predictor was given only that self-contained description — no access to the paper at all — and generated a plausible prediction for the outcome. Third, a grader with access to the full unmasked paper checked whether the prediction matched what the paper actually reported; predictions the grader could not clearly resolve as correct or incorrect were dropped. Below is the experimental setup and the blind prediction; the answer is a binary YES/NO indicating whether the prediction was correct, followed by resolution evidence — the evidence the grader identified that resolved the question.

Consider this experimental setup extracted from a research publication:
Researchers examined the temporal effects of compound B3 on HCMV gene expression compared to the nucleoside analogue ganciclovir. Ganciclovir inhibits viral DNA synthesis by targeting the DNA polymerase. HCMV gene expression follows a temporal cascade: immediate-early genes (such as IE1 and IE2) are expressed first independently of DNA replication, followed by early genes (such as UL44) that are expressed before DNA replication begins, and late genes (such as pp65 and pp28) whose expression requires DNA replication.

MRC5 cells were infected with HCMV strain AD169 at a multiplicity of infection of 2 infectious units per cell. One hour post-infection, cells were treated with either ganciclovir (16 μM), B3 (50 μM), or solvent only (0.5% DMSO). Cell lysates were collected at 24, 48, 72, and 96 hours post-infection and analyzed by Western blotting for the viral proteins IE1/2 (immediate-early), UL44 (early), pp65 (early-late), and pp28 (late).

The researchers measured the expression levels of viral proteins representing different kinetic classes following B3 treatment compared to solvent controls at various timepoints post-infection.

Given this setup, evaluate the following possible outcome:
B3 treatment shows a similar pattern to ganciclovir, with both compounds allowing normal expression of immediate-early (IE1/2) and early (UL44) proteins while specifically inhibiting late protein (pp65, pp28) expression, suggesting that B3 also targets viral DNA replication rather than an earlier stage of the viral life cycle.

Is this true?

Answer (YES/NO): YES